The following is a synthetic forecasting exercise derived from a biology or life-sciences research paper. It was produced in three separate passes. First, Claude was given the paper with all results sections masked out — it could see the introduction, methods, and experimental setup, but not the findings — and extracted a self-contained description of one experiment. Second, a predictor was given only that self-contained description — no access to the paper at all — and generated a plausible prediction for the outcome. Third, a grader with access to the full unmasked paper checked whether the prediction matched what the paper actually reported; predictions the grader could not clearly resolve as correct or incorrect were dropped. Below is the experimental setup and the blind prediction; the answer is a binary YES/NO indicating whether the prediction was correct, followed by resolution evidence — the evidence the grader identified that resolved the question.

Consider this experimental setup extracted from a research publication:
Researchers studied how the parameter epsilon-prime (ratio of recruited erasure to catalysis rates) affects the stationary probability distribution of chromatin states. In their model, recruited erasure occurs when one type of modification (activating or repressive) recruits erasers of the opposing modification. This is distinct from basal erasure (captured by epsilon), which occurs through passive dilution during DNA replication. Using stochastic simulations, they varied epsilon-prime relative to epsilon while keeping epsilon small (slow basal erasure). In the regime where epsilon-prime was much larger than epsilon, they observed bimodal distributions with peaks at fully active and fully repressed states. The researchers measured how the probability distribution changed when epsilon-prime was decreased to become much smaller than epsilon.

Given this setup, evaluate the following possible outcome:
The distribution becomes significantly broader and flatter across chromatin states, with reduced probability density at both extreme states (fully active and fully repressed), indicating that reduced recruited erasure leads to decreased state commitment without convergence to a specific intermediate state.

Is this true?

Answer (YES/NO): NO